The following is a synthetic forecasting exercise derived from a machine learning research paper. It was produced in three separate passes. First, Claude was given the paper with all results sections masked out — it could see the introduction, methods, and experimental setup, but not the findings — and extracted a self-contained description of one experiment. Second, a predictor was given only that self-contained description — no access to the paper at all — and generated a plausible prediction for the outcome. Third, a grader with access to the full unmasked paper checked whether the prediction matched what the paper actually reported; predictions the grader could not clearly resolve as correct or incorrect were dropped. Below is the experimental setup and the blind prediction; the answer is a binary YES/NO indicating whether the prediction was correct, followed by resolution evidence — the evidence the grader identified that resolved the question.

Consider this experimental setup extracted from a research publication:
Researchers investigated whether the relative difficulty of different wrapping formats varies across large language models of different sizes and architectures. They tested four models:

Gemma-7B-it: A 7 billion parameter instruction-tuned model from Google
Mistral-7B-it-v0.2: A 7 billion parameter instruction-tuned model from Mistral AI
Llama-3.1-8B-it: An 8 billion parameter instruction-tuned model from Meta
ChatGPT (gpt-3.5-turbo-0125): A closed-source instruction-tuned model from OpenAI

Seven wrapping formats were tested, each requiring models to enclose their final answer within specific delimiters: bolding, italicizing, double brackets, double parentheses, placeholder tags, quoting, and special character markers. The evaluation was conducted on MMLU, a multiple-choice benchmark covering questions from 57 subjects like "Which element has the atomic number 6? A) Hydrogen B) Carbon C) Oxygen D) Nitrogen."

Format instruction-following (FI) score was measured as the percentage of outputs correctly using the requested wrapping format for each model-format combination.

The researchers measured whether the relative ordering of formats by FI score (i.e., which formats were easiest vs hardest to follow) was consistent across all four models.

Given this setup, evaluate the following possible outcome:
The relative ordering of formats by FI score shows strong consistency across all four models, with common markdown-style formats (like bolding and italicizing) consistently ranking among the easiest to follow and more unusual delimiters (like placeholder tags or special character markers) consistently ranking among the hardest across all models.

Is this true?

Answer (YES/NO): NO